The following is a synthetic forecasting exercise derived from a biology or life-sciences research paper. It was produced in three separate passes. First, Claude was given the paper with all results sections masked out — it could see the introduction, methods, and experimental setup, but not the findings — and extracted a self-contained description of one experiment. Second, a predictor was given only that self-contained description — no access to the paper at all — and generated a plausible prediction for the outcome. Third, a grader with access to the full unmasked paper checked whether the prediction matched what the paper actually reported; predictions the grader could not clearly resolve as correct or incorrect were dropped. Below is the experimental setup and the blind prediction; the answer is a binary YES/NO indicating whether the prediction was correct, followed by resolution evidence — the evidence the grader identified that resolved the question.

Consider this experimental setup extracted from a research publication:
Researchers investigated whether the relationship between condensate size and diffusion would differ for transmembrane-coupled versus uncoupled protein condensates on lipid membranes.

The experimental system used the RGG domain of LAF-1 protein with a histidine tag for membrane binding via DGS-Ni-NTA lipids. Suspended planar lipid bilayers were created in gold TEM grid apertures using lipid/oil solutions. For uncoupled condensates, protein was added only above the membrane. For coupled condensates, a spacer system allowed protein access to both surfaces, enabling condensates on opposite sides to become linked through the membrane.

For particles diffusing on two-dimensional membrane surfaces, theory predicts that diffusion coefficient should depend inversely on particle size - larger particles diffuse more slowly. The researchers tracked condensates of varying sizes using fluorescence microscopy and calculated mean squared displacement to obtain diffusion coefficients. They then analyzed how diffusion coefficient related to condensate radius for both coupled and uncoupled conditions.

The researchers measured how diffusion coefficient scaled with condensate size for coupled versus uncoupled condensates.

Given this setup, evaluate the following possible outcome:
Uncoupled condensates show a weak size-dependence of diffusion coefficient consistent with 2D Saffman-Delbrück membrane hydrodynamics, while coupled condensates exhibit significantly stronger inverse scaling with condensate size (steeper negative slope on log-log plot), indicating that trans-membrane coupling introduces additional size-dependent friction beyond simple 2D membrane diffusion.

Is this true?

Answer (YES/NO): NO